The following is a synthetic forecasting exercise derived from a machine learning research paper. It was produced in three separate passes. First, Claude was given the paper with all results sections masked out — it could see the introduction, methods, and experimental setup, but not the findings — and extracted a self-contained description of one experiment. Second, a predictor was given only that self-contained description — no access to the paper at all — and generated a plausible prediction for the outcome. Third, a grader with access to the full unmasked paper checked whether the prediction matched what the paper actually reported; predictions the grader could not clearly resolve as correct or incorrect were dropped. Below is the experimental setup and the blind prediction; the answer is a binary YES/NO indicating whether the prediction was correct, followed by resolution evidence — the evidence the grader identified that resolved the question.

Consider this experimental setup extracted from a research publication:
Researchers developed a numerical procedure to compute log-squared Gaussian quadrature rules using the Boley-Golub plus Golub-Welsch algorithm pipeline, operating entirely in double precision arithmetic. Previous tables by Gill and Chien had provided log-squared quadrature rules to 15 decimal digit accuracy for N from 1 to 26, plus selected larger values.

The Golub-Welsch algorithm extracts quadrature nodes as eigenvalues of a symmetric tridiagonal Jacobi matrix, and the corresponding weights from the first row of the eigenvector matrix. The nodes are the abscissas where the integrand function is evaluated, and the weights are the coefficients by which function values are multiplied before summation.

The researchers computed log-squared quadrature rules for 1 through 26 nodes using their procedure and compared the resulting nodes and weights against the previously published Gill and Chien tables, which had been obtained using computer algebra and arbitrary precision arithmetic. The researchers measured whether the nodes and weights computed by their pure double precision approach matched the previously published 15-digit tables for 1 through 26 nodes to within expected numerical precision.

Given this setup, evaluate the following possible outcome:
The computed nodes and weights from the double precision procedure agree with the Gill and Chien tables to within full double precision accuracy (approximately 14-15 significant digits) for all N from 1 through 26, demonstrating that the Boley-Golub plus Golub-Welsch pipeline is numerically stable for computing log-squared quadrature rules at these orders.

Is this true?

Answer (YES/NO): YES